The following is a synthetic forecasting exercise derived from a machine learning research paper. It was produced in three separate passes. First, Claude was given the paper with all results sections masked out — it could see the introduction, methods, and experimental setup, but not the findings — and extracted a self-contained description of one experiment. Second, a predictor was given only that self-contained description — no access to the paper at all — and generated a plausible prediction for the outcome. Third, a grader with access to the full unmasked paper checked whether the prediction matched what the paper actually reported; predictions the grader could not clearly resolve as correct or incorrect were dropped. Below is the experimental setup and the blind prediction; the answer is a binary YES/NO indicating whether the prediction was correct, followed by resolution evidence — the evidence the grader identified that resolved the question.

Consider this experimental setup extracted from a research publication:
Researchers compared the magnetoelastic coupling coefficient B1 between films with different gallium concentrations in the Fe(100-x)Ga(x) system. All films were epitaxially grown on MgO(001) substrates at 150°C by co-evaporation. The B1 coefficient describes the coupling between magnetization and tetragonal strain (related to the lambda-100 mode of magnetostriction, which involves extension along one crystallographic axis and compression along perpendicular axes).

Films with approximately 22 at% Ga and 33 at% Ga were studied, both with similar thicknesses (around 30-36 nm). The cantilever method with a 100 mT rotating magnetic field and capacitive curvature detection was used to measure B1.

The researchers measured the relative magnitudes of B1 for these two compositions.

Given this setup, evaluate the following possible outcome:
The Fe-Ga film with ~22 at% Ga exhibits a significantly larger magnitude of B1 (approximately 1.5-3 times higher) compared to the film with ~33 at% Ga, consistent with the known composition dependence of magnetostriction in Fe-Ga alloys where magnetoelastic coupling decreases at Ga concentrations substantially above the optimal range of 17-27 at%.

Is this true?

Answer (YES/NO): YES